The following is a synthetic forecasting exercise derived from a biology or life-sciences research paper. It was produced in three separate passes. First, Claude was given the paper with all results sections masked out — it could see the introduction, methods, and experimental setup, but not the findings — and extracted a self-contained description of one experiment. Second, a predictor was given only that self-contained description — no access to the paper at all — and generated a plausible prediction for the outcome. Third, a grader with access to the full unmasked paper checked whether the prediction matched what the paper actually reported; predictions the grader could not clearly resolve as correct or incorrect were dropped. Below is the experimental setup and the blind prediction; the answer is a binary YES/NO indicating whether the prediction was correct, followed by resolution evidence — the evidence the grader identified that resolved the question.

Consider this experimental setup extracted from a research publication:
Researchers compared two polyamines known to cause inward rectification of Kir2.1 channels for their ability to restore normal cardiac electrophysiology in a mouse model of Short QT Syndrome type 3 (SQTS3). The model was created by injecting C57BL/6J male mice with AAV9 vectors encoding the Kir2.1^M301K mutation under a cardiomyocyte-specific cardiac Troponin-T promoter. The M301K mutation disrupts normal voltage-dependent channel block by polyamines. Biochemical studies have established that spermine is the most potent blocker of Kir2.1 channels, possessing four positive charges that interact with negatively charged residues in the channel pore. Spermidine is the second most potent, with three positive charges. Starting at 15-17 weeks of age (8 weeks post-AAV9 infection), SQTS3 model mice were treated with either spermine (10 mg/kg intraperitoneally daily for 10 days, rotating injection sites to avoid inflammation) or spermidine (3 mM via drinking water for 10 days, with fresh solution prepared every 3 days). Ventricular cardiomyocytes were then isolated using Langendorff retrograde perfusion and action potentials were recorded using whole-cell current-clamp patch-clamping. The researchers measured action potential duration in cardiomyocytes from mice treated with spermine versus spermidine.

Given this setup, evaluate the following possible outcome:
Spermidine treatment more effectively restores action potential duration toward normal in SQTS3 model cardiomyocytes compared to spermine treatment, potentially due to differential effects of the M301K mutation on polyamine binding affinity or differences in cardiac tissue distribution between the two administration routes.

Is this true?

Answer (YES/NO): NO